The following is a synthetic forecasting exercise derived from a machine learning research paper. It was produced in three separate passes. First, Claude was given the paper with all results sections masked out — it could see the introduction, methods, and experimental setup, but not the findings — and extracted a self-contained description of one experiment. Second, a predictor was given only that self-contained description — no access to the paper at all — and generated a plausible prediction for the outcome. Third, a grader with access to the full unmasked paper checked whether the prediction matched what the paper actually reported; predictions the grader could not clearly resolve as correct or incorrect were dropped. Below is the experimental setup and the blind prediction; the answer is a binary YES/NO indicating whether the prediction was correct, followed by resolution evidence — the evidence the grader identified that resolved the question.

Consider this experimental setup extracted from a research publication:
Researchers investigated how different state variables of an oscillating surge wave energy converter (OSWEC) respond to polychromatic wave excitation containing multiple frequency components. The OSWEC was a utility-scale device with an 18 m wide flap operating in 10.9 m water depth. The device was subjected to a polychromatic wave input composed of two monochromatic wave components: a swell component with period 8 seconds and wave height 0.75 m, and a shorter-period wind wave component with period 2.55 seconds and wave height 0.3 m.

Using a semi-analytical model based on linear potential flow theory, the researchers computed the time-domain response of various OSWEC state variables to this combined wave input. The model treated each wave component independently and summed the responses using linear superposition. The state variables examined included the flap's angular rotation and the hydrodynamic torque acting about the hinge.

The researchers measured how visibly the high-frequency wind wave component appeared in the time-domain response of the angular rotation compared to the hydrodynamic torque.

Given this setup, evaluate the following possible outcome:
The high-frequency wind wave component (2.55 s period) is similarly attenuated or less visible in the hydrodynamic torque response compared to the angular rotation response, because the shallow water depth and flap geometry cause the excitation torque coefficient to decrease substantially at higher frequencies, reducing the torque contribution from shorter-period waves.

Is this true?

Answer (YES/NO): NO